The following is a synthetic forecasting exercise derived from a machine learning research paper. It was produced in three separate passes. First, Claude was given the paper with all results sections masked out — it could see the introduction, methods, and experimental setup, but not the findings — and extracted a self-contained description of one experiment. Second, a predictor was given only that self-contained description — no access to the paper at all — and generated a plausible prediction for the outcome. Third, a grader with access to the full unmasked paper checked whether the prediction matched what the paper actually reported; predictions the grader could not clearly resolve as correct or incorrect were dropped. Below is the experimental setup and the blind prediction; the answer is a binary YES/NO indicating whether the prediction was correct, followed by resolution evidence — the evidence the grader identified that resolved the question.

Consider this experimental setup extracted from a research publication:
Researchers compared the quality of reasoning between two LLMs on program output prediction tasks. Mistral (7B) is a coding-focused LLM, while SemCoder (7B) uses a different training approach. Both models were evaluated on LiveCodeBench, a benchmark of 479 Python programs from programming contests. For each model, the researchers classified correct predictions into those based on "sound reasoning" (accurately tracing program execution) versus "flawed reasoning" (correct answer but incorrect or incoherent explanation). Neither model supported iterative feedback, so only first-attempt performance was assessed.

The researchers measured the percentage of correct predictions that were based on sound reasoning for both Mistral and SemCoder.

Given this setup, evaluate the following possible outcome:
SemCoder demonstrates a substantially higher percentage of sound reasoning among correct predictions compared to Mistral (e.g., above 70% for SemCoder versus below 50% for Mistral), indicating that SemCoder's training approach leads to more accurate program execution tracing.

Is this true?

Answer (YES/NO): NO